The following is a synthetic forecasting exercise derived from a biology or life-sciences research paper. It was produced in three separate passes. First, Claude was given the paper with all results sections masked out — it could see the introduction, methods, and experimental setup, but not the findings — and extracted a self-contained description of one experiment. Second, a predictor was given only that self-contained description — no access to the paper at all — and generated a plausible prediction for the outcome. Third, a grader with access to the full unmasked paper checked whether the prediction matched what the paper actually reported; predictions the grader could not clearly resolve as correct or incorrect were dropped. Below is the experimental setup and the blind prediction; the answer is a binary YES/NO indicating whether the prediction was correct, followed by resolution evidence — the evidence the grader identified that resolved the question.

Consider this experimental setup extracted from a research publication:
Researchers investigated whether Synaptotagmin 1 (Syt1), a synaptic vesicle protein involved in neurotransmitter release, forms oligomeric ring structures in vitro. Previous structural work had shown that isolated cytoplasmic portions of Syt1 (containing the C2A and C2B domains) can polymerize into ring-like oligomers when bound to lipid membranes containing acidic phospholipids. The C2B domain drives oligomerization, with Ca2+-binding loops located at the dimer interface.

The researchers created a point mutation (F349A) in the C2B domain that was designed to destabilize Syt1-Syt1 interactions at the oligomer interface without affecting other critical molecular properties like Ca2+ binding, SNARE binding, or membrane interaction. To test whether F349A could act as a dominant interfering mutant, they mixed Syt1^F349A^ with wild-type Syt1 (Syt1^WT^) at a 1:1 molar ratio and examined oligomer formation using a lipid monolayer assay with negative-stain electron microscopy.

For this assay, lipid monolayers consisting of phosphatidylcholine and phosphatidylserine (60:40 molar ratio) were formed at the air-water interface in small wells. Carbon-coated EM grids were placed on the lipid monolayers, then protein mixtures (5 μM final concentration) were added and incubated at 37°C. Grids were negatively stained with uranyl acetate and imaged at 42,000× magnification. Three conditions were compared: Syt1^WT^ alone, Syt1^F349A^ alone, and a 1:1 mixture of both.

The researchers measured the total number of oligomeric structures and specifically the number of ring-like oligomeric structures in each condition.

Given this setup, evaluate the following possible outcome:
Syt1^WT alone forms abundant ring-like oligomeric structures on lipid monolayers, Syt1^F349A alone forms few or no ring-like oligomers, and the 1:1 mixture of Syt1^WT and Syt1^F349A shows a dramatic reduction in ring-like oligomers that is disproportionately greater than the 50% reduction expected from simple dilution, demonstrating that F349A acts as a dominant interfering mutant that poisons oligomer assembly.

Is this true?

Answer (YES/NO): YES